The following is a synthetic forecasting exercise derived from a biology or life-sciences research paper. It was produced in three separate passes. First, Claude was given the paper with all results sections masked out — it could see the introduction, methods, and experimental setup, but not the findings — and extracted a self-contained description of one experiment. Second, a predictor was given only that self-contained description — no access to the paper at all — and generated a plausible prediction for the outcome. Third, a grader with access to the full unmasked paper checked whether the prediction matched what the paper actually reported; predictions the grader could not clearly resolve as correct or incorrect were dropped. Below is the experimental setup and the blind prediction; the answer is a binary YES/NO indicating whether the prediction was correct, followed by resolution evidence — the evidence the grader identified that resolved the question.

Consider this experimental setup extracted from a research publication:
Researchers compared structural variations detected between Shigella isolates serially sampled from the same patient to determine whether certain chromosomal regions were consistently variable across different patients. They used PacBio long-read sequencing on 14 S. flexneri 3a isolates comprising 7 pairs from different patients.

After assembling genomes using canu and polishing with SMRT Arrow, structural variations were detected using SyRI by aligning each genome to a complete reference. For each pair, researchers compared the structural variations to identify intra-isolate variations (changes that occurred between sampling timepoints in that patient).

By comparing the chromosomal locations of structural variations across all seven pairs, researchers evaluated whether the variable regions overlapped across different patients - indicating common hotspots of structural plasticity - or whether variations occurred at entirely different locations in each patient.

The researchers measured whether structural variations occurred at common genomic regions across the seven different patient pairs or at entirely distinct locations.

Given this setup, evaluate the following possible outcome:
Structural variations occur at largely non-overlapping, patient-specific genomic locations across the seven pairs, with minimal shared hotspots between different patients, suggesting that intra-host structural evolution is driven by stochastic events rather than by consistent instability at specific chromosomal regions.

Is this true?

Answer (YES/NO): NO